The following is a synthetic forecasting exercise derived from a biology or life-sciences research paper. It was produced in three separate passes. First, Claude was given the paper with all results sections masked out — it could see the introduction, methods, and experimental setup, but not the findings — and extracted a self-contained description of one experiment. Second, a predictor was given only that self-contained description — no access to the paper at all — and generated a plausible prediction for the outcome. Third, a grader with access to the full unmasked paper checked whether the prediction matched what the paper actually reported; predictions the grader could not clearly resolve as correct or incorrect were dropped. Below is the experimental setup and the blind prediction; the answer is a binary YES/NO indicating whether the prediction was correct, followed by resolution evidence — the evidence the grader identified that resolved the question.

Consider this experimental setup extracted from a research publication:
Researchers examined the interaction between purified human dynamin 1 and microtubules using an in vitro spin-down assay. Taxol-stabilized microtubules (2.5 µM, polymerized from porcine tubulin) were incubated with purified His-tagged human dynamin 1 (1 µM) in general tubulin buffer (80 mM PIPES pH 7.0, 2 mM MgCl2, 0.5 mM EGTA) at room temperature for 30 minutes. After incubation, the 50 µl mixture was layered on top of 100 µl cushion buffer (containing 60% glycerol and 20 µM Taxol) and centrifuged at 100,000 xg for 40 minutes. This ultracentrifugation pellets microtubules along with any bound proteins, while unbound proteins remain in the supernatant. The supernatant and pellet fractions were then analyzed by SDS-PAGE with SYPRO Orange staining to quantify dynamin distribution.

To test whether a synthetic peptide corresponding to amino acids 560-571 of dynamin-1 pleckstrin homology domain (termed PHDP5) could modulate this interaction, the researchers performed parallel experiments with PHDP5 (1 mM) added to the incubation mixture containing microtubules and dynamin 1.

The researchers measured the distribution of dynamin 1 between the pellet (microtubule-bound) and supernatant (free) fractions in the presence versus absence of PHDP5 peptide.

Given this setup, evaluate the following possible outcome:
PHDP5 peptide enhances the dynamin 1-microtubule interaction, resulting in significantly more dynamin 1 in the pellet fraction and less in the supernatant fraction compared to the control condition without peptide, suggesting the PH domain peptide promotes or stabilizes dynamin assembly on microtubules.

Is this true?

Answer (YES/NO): NO